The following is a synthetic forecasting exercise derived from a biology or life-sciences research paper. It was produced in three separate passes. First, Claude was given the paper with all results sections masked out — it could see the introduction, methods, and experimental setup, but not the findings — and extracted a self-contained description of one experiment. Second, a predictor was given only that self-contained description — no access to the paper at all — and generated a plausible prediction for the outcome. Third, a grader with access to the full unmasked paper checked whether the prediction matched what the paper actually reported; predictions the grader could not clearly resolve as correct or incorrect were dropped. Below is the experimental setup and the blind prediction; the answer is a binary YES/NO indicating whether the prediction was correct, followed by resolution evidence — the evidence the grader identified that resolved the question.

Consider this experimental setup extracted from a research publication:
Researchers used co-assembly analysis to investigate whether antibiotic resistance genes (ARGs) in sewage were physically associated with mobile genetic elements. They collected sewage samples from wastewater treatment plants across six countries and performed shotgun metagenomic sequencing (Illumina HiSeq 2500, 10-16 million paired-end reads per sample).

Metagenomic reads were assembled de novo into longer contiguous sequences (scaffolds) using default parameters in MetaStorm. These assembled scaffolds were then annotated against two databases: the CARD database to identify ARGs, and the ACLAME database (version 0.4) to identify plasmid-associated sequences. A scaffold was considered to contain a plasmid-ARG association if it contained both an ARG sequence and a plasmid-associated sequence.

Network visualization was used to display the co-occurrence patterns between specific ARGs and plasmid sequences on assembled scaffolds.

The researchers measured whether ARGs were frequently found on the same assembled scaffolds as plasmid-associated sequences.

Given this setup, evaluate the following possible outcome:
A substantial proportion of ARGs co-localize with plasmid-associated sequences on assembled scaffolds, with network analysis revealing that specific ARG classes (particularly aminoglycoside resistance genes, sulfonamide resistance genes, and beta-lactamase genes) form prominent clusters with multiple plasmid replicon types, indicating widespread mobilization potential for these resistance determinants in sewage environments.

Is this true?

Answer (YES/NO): NO